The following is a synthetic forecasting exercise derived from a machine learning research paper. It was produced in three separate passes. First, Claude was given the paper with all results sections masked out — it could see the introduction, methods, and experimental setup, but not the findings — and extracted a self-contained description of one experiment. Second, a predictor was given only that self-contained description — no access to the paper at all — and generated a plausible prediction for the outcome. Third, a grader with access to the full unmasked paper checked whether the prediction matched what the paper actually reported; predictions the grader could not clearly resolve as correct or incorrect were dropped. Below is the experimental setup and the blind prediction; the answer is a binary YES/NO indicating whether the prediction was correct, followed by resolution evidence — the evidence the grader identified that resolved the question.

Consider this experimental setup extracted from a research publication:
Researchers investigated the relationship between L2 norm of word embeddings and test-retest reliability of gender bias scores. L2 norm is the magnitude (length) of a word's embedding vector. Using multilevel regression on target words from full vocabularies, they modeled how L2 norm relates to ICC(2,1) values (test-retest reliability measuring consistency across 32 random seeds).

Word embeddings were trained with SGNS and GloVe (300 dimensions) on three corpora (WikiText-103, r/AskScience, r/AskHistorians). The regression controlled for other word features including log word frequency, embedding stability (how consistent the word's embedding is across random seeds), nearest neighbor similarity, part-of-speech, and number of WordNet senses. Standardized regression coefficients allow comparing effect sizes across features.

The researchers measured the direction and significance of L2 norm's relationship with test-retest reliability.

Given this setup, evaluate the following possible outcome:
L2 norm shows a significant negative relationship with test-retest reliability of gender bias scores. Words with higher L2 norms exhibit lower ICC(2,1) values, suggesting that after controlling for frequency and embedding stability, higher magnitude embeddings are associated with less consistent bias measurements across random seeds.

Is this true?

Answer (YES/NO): YES